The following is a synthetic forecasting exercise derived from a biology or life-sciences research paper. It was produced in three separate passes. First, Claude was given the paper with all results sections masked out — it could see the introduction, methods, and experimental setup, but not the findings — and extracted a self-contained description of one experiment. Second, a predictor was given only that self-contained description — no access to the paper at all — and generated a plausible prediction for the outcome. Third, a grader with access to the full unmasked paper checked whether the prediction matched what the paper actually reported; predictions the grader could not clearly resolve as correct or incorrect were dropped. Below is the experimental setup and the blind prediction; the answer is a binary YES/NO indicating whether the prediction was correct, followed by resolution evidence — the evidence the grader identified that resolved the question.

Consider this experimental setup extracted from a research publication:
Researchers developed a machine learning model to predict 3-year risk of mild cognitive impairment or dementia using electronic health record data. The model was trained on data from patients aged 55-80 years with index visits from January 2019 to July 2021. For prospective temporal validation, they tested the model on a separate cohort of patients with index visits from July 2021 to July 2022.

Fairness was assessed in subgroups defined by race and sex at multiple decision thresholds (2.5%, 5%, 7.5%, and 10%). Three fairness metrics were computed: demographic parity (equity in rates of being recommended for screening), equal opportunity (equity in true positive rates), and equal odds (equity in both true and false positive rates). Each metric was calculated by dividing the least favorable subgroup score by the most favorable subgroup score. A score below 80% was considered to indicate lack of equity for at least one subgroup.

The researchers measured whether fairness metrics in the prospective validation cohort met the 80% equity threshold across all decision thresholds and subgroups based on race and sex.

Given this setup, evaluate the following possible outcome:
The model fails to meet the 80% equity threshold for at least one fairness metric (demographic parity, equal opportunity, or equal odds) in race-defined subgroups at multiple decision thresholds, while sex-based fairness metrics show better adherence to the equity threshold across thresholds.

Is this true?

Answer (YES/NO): NO